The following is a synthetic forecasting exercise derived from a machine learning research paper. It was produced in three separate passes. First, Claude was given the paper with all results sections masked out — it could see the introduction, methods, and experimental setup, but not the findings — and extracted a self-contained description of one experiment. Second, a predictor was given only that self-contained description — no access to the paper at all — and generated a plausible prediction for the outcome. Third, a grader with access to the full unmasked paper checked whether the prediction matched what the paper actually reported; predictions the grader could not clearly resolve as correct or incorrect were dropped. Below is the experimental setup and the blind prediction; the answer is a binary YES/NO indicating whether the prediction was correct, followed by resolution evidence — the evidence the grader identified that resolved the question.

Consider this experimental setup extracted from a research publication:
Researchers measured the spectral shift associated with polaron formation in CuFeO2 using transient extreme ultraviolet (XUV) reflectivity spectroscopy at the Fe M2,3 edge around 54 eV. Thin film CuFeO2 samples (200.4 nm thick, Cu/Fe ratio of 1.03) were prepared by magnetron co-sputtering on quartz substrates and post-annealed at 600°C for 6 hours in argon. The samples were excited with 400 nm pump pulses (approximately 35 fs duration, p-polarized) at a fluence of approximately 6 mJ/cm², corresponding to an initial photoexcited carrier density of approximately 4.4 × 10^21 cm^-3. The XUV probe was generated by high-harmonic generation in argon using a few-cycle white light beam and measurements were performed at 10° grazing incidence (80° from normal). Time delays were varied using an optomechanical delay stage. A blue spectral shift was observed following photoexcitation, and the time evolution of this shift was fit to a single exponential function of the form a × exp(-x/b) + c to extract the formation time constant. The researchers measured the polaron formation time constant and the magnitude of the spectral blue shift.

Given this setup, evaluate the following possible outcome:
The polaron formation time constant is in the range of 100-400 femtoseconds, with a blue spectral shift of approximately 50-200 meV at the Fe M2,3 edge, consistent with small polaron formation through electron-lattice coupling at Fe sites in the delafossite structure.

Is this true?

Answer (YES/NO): NO